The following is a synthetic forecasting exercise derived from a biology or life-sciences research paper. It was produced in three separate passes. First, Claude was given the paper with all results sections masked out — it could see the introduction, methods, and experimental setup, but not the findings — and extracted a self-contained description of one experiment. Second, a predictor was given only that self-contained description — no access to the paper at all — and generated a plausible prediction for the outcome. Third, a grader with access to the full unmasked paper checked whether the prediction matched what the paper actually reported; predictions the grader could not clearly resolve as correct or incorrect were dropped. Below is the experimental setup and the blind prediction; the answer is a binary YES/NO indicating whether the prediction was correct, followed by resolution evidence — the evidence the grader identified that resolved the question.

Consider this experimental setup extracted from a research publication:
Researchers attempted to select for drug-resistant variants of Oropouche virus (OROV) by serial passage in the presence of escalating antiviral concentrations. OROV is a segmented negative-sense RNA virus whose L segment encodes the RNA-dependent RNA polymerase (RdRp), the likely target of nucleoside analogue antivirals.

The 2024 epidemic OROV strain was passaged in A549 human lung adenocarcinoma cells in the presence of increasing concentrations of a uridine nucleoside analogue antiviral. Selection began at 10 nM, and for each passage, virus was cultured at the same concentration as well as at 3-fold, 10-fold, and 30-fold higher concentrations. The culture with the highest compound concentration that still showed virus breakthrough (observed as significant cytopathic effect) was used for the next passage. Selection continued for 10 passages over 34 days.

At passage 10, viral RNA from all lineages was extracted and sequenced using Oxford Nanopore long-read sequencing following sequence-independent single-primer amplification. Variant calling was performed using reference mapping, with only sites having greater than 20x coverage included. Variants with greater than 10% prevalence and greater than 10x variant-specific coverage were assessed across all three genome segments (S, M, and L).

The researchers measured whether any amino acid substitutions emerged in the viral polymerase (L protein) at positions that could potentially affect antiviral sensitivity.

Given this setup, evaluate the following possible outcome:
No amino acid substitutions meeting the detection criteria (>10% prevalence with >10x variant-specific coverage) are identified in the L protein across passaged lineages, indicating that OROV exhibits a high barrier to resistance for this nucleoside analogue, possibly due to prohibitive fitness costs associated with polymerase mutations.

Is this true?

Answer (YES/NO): YES